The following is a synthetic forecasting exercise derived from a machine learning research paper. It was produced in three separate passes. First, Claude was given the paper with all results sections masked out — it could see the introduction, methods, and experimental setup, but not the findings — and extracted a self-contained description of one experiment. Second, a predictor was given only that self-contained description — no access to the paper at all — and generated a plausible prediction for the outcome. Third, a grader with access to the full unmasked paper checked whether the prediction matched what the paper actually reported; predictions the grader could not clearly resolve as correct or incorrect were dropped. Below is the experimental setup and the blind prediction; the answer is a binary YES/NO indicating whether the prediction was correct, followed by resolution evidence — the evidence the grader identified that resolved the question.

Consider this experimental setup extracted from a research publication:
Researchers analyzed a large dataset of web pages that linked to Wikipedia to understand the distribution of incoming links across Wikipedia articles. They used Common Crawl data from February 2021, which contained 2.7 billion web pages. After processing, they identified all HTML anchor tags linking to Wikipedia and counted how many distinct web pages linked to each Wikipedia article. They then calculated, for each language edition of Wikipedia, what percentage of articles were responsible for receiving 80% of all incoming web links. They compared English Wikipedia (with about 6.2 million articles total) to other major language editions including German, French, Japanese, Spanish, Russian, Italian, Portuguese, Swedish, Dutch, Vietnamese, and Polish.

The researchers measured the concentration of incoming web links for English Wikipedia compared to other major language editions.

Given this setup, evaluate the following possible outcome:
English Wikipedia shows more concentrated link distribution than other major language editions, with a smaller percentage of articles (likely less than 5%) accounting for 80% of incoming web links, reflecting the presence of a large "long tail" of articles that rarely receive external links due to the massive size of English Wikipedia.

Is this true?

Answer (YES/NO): NO